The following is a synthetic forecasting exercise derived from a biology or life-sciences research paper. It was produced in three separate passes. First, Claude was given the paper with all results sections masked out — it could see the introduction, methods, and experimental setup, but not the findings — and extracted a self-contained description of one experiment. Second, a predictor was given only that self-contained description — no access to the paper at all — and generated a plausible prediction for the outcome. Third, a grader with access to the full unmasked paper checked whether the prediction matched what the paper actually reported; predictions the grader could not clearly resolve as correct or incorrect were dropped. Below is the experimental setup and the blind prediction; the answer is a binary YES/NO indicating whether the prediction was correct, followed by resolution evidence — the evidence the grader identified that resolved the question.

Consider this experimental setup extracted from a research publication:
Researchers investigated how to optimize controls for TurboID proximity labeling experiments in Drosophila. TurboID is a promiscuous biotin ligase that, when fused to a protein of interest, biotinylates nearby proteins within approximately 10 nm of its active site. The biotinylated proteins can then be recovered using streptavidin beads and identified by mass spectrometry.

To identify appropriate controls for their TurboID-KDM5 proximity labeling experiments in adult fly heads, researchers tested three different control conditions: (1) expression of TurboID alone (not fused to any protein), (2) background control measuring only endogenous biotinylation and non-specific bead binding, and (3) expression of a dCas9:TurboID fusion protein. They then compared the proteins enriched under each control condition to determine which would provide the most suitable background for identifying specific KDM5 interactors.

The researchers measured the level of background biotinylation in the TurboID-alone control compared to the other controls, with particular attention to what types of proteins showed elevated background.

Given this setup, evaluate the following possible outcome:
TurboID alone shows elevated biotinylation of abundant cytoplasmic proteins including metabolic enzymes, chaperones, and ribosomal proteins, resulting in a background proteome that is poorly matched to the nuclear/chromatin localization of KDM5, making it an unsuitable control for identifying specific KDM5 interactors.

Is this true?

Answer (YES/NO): NO